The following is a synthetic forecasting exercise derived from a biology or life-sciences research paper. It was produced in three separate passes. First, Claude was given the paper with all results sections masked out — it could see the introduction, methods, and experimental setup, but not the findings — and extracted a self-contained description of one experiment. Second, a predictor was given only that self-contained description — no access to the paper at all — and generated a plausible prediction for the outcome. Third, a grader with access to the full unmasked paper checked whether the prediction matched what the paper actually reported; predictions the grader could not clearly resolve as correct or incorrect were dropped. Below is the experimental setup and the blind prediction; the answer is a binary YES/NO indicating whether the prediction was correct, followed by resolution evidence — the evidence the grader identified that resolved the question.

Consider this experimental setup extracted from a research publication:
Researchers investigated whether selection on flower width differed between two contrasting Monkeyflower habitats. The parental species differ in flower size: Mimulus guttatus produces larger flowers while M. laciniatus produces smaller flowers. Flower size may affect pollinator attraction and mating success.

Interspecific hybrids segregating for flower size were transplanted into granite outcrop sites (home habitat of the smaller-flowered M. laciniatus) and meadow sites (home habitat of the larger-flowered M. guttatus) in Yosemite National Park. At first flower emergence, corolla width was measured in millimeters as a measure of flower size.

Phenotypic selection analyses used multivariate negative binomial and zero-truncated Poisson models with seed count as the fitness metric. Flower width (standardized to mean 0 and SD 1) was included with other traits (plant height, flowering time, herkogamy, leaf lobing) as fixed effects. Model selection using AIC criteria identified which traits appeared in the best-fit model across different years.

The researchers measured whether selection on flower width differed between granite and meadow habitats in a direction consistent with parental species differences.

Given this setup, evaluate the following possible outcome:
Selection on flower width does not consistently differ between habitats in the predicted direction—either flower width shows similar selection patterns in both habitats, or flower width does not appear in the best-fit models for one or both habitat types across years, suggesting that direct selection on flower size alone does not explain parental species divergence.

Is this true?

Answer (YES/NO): YES